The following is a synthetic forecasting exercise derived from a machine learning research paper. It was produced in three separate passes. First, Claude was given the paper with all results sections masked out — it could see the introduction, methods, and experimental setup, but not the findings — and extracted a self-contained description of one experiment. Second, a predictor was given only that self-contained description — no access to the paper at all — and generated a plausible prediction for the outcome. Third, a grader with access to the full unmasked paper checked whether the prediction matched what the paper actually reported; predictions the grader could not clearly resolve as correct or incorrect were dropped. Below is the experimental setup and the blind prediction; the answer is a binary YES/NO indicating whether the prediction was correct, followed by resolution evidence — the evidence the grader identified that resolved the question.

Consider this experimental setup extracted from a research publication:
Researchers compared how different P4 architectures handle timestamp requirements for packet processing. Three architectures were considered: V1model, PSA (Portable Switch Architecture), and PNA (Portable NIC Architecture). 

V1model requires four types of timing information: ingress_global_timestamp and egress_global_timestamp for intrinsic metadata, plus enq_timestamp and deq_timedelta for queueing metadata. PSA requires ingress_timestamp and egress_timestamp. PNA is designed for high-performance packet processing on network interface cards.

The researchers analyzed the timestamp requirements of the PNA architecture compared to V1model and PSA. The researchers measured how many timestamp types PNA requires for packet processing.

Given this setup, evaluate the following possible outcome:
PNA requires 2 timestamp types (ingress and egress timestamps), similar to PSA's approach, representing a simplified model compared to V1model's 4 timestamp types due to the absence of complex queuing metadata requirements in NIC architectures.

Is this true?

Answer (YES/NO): NO